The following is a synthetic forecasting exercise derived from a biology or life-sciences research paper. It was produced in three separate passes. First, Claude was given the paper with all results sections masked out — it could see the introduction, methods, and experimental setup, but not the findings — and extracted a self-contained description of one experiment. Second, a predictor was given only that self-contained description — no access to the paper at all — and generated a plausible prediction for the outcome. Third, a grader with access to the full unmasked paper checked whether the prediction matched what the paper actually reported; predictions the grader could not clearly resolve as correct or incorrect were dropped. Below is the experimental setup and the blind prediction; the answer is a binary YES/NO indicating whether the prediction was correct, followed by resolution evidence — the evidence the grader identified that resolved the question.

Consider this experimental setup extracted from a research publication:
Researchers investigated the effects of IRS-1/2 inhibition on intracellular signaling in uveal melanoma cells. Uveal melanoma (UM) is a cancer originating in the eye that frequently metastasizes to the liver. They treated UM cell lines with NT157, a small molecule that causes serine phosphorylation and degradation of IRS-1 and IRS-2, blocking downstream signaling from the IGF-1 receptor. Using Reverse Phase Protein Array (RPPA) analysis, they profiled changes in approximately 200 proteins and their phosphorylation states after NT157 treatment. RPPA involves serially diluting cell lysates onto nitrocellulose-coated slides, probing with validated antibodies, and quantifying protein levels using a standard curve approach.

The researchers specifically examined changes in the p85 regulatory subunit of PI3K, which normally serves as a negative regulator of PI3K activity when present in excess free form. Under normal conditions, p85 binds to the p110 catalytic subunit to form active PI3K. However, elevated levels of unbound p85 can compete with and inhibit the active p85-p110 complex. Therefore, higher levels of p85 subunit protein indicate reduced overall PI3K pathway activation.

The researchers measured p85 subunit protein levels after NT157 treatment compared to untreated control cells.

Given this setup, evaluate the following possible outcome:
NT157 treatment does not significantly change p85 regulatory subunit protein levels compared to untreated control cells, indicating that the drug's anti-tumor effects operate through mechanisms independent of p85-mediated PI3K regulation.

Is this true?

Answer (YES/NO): NO